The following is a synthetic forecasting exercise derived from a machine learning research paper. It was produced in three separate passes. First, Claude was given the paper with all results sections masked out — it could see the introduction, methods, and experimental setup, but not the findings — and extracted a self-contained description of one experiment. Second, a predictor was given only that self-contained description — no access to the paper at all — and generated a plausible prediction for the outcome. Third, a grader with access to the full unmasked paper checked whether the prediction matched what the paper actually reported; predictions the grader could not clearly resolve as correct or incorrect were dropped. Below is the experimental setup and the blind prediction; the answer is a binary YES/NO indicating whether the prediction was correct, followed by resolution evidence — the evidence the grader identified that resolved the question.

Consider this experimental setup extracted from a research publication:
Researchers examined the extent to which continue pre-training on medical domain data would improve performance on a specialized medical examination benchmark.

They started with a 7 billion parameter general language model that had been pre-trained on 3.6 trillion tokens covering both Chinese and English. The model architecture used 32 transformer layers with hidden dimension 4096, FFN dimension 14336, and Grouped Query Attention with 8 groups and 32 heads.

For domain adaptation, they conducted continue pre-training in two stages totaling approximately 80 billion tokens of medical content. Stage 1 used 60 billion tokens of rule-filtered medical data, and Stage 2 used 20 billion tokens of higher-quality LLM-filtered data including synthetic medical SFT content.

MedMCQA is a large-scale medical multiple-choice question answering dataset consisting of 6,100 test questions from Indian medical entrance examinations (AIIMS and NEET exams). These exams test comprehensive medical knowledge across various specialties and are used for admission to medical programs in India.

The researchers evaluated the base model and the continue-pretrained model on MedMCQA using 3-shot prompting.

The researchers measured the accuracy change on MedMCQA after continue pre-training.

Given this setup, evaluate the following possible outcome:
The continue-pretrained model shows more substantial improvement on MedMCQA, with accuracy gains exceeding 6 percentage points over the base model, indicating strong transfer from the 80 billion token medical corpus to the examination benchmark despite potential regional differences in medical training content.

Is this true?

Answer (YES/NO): NO